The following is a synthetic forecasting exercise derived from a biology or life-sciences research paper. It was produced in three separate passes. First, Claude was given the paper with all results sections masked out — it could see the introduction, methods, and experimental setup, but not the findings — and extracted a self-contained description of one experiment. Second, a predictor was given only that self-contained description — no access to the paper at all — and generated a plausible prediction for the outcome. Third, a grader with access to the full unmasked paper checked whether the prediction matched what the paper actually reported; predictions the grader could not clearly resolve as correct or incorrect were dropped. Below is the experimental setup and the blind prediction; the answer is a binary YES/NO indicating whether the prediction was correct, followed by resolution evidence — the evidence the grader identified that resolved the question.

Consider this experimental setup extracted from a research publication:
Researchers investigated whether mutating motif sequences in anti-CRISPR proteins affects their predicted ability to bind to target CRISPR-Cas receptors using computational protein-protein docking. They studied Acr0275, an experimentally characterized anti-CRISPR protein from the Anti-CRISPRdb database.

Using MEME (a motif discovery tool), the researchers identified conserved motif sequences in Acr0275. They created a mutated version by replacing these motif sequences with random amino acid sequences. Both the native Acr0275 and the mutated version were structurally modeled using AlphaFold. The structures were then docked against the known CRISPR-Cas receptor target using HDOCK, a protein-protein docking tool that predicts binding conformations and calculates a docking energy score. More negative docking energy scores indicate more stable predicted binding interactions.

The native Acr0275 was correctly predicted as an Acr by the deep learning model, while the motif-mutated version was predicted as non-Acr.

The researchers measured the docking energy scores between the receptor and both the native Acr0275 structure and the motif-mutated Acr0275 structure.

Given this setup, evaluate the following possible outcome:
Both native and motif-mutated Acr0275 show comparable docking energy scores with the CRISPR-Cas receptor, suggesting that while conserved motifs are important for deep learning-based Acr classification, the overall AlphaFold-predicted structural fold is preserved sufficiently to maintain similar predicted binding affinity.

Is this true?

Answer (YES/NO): NO